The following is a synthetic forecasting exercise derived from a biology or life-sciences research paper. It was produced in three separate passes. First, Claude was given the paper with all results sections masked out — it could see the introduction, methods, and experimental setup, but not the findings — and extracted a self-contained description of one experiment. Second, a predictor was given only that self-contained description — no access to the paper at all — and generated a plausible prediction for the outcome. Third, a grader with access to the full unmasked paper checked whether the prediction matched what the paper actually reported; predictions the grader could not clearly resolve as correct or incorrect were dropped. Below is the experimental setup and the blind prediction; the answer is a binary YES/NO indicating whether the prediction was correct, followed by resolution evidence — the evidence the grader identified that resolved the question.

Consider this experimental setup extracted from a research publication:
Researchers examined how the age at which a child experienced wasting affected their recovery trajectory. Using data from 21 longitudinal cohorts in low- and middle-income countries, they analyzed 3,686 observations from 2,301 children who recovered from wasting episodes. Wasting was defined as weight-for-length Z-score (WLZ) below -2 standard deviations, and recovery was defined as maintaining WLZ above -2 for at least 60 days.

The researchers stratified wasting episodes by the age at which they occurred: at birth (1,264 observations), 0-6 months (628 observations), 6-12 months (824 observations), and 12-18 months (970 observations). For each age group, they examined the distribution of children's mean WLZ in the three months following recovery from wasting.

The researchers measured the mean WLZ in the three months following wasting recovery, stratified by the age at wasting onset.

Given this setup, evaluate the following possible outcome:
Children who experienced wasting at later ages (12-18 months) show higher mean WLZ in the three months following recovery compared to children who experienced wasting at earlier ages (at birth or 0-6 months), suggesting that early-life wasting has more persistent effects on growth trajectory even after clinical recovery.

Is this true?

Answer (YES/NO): NO